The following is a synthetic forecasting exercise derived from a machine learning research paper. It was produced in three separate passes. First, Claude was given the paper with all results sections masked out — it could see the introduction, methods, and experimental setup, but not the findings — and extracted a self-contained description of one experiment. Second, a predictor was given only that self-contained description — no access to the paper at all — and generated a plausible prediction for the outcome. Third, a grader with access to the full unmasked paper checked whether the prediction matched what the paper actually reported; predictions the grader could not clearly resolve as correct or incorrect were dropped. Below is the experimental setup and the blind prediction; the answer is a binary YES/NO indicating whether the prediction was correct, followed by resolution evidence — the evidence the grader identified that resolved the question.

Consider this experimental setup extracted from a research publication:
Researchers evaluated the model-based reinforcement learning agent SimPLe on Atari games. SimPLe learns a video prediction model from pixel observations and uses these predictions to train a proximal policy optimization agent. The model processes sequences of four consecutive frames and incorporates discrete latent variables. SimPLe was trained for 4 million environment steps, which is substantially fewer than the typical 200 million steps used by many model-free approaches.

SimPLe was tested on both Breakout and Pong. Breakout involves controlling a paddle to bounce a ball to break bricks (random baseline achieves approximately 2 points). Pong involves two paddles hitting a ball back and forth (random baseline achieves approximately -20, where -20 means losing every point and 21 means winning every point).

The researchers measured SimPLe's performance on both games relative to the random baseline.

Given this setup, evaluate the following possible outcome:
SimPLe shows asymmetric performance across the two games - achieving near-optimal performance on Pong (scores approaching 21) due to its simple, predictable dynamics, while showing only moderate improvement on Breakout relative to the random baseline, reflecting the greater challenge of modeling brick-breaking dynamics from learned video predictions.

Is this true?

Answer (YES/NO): NO